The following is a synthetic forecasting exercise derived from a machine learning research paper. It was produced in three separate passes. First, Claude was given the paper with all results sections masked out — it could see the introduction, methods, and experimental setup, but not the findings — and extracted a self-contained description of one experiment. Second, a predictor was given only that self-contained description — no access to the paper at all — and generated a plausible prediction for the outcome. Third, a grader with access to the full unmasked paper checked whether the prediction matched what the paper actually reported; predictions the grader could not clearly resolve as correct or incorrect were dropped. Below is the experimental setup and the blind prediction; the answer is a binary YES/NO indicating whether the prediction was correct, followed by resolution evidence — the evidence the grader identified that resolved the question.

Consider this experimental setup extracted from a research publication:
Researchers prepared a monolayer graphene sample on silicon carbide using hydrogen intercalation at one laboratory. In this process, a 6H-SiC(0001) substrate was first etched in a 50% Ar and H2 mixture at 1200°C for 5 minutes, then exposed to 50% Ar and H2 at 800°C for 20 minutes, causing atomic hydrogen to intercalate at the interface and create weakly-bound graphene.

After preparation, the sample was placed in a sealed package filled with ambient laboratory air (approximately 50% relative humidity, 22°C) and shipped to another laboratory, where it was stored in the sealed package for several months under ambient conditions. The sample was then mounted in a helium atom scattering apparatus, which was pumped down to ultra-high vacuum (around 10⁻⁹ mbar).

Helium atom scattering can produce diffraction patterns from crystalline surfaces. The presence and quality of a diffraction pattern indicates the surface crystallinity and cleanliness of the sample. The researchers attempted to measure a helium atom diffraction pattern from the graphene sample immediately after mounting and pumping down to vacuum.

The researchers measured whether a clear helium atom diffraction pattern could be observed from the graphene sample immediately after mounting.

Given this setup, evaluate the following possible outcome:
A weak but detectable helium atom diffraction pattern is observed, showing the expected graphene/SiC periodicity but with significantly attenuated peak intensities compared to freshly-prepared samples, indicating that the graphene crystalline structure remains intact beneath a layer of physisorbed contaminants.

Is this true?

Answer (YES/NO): NO